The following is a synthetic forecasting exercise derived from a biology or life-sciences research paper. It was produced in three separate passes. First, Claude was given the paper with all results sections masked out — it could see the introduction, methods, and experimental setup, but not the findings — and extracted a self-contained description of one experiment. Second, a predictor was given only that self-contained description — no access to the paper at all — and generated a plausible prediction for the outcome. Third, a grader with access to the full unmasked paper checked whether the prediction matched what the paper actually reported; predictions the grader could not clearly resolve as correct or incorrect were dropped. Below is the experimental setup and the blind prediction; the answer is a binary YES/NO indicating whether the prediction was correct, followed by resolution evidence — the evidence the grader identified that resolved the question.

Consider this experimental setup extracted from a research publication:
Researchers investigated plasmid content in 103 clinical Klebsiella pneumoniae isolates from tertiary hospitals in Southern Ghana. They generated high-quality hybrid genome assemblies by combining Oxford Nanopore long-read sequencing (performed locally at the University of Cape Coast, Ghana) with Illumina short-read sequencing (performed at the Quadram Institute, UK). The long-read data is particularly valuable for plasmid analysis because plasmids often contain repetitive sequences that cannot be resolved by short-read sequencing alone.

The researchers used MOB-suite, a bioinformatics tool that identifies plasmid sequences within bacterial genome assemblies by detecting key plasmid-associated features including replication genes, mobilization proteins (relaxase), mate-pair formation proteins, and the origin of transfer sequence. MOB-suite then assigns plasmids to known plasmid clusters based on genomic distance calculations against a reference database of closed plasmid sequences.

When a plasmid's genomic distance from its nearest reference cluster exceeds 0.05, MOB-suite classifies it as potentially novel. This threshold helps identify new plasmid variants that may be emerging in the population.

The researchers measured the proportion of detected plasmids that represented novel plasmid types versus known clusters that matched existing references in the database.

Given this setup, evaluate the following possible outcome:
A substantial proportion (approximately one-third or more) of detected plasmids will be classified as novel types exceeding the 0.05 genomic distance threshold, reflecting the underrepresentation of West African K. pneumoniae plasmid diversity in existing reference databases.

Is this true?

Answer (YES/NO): NO